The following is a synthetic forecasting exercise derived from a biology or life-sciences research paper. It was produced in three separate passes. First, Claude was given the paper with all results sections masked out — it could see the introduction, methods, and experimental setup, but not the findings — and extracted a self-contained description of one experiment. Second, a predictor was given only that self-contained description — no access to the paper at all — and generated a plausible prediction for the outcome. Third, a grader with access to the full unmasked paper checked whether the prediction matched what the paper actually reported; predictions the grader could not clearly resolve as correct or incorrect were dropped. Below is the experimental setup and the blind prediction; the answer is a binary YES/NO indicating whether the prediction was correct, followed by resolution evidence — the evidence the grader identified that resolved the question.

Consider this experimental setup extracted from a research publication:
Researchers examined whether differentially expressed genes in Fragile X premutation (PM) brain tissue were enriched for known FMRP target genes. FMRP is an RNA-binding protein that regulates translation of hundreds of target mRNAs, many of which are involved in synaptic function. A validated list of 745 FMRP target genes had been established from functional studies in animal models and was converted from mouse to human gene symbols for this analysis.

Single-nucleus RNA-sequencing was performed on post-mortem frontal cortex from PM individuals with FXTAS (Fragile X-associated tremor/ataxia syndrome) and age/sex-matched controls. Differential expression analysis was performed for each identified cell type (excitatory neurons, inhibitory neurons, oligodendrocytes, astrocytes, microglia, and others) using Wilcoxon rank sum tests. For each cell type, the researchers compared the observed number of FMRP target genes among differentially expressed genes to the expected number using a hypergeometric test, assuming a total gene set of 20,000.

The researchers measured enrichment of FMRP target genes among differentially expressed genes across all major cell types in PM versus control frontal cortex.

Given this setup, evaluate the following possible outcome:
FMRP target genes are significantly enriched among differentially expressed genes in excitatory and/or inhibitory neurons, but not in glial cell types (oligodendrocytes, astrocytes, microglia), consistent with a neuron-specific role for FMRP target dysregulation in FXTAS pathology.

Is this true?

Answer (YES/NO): NO